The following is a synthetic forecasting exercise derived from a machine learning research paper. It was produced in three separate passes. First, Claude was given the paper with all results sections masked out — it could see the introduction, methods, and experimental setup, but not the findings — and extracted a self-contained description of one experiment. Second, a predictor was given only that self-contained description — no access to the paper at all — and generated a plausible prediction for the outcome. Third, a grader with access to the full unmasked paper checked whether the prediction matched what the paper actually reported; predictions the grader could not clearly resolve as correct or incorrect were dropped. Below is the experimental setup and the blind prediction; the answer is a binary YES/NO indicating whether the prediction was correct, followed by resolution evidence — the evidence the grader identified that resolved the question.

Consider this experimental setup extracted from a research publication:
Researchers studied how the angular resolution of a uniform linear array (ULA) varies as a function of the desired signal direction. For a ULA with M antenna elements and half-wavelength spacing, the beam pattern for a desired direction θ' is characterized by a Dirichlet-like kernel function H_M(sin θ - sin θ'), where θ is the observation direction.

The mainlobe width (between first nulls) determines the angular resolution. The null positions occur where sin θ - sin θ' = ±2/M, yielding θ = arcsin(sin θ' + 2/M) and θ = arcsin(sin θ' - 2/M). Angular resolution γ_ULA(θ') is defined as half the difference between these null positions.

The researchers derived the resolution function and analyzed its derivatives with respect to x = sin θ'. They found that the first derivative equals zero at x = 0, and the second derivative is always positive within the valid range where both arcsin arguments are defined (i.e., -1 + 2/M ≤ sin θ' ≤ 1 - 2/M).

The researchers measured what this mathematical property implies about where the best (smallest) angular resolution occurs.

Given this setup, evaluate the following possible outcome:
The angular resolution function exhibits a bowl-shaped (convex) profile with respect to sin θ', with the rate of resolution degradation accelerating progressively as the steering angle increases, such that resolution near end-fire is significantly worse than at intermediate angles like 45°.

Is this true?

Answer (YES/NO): YES